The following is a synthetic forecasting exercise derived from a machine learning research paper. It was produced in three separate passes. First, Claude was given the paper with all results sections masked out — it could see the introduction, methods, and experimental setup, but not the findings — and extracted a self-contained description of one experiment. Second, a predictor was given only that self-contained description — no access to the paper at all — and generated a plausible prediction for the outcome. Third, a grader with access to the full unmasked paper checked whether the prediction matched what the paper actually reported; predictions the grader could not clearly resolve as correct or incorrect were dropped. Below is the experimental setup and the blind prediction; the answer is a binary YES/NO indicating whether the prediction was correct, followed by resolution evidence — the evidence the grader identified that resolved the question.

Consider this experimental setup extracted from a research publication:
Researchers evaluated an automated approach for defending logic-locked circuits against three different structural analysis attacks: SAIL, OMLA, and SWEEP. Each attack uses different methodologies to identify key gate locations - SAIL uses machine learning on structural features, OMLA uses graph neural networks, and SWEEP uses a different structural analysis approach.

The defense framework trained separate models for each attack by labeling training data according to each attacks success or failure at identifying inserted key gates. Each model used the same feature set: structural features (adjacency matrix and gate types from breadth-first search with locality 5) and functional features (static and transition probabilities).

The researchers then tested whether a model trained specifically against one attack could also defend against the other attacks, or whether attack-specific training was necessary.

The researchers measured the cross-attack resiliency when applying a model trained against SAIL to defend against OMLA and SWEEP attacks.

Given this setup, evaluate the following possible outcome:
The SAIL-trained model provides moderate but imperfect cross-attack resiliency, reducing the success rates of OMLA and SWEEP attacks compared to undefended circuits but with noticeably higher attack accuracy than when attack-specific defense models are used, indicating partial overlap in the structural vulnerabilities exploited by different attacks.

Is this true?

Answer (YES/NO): NO